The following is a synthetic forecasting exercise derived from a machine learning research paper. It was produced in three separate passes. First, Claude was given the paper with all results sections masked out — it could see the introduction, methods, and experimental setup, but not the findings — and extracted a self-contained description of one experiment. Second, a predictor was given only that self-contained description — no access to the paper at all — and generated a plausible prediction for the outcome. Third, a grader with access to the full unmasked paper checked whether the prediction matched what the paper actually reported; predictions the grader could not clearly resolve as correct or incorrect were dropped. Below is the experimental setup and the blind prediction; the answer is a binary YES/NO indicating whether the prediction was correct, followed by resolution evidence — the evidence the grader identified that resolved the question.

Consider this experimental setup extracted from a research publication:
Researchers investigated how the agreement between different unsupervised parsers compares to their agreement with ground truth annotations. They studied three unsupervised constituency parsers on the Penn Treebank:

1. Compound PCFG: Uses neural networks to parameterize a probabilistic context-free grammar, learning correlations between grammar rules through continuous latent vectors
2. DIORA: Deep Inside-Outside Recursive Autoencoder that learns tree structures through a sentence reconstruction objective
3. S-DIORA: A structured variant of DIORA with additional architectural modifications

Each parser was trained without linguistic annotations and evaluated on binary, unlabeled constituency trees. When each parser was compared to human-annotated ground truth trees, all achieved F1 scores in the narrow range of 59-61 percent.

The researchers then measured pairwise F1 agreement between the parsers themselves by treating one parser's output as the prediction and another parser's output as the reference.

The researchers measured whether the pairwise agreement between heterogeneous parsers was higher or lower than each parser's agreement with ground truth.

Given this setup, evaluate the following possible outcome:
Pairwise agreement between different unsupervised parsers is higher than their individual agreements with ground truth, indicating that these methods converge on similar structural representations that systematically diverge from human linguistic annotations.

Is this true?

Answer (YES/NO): NO